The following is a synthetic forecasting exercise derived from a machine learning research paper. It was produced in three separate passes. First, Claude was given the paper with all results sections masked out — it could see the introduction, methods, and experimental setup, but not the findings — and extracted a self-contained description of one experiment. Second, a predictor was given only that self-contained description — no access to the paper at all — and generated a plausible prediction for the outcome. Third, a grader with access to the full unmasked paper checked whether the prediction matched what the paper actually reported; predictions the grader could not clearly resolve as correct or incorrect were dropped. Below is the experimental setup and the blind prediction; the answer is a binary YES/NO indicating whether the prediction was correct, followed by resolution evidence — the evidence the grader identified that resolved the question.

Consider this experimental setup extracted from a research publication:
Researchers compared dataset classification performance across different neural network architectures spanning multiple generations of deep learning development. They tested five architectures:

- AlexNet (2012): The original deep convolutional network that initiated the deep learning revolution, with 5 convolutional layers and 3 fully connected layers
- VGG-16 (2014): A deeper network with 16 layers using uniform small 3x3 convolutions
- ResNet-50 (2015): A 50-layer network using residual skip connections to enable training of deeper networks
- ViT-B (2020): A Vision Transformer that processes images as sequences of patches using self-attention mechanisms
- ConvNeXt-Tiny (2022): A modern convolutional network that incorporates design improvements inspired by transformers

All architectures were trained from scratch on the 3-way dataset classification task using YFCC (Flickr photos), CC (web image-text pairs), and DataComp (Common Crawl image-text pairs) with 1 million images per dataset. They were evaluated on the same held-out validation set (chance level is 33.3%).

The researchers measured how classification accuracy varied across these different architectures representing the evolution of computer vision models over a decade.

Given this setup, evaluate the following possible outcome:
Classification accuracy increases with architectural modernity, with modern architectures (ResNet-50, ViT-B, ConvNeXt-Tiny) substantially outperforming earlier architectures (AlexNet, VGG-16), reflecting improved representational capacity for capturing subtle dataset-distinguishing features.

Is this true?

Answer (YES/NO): NO